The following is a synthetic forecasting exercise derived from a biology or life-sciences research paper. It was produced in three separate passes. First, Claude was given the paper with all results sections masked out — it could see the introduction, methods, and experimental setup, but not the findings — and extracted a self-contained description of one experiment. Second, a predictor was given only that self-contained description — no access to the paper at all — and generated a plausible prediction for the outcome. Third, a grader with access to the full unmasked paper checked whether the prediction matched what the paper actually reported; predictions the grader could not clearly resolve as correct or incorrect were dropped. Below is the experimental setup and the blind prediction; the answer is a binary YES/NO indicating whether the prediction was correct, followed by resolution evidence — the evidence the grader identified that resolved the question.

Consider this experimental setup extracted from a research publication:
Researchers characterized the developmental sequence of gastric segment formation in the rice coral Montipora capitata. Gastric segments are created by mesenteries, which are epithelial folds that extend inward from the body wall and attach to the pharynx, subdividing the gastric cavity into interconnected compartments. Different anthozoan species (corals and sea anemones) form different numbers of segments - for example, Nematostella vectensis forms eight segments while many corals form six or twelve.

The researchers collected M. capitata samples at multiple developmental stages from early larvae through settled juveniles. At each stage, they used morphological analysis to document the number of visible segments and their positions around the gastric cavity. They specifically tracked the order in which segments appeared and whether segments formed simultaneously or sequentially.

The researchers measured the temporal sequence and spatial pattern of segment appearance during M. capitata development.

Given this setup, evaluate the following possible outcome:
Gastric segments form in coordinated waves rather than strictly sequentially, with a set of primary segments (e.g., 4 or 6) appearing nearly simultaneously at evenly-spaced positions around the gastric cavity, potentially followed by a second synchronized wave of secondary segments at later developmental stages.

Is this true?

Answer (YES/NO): NO